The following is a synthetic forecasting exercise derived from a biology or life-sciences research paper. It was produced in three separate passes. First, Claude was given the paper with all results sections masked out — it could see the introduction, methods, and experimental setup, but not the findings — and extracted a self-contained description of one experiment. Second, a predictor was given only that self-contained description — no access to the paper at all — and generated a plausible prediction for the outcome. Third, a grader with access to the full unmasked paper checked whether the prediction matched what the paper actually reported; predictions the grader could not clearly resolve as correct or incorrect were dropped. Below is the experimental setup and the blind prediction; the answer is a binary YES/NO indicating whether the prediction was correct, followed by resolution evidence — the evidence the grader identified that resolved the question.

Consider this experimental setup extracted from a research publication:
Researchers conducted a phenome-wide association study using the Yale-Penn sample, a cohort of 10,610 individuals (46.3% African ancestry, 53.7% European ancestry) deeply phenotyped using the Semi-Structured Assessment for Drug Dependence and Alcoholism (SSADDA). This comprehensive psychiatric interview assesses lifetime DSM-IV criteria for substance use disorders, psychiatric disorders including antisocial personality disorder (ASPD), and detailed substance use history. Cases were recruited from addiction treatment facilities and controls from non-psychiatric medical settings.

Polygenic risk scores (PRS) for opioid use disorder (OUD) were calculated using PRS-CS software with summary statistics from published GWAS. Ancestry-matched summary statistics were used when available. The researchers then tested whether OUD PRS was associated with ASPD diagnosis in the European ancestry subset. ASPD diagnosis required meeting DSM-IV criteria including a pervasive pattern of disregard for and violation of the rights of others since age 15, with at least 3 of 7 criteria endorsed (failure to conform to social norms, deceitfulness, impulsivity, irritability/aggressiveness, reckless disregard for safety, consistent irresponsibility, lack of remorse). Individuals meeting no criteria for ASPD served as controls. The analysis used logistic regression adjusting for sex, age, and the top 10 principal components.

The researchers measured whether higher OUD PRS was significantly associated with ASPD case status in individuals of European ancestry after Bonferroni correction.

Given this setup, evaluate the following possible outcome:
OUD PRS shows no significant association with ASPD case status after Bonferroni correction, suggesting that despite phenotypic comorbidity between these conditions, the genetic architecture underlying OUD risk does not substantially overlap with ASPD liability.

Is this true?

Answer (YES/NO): YES